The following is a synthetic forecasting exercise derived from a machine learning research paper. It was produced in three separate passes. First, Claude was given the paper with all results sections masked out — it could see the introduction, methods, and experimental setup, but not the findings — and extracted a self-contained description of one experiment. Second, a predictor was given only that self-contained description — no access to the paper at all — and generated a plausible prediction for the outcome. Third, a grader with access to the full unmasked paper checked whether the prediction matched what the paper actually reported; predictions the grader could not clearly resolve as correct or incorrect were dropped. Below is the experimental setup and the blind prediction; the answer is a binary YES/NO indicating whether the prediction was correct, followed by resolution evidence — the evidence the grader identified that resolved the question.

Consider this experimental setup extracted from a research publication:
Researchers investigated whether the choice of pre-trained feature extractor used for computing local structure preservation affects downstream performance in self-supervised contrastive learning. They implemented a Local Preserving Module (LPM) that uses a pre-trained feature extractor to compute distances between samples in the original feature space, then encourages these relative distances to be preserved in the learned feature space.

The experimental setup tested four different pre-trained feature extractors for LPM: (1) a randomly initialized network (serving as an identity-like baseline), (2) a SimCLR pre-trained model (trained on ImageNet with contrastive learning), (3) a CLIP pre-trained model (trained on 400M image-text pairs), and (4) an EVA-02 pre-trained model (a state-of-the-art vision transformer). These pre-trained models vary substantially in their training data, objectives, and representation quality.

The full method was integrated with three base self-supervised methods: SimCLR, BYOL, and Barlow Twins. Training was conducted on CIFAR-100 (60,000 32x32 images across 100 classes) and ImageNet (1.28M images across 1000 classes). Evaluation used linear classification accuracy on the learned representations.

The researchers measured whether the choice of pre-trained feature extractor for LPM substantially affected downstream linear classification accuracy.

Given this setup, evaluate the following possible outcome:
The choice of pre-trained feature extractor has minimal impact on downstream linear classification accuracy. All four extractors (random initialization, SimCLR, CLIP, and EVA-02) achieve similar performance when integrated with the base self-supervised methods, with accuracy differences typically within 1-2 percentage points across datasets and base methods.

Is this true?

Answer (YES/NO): NO